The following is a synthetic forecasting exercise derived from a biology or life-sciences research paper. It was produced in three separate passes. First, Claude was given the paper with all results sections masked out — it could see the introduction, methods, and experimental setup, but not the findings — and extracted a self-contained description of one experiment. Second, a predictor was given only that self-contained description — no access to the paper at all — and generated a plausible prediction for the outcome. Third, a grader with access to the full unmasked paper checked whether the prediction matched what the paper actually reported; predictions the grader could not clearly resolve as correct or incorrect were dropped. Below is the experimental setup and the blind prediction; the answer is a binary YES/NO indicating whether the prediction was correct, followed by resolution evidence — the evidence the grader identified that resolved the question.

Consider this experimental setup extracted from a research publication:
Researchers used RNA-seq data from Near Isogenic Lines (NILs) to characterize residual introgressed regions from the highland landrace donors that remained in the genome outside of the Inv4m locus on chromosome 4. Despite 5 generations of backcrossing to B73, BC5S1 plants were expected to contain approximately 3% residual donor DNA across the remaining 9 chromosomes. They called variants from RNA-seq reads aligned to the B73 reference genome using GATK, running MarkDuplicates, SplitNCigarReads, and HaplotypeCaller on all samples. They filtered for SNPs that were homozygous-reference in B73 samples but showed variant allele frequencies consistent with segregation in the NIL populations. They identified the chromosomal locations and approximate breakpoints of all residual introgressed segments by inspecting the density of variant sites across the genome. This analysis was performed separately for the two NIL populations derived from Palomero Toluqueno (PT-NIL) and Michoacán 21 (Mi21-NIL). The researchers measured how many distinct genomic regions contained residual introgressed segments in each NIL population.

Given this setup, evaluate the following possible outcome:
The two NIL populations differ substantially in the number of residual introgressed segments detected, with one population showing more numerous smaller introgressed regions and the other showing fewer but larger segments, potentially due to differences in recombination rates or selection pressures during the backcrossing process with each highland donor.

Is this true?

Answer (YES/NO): NO